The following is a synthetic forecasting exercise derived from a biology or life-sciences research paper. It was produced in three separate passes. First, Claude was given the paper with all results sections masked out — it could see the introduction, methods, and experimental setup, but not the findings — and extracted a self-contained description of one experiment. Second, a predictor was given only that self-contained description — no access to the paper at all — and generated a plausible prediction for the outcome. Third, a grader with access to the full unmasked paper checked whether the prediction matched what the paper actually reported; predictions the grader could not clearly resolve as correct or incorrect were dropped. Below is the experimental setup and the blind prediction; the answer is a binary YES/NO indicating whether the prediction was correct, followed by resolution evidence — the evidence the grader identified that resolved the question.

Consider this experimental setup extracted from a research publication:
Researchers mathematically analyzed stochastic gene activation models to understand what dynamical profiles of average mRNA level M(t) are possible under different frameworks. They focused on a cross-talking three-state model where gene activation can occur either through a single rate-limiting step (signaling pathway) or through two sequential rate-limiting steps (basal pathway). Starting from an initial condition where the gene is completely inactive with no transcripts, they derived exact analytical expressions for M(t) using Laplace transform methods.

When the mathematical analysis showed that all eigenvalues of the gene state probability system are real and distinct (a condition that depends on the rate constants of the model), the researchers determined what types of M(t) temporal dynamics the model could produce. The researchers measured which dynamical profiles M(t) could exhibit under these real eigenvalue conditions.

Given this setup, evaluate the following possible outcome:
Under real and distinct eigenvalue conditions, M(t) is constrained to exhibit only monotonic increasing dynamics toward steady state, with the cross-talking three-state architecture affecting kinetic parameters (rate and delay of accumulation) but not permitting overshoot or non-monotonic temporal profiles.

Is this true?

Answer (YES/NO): NO